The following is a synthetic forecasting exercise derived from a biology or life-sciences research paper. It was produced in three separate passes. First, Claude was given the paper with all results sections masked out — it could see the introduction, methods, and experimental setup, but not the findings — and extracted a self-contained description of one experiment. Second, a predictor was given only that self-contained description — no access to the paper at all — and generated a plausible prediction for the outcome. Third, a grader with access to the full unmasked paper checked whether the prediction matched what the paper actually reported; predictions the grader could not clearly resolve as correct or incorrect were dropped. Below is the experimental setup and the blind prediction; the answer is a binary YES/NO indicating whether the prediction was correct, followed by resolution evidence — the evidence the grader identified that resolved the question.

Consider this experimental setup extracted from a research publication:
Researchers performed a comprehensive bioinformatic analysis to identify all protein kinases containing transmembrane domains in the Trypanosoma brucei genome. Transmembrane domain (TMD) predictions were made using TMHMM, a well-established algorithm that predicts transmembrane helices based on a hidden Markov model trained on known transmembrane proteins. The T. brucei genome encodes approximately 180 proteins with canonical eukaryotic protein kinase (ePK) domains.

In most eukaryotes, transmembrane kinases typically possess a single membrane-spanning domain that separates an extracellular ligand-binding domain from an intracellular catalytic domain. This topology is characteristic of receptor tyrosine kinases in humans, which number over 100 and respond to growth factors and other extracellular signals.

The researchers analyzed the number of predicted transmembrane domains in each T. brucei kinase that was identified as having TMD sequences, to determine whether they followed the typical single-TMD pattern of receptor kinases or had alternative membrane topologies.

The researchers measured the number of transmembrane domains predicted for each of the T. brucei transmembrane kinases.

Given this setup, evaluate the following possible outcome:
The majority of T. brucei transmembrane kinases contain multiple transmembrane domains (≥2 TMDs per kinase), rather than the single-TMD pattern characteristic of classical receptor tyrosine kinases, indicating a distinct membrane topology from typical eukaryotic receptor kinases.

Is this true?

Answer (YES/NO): YES